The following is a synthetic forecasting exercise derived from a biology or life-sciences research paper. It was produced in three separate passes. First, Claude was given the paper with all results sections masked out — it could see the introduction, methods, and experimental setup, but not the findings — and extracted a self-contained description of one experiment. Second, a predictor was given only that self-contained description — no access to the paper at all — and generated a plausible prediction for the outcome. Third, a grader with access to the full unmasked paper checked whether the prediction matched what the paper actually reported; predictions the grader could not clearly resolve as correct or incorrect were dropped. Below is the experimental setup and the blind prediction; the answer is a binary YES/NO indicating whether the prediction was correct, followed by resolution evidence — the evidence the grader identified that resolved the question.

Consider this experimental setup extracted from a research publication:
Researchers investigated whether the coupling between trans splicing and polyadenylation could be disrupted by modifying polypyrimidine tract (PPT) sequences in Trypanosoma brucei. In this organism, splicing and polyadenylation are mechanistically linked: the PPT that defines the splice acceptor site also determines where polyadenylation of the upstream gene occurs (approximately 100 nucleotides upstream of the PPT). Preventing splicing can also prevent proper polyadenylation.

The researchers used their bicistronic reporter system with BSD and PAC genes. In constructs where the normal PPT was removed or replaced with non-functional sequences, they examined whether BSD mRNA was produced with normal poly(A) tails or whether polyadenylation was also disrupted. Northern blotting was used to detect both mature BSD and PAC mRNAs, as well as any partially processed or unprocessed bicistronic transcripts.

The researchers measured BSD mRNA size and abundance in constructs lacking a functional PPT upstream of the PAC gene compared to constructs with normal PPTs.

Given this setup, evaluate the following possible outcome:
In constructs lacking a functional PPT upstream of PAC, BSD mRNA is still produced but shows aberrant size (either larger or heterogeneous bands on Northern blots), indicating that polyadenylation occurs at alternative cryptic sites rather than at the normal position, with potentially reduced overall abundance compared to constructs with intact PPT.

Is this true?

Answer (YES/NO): NO